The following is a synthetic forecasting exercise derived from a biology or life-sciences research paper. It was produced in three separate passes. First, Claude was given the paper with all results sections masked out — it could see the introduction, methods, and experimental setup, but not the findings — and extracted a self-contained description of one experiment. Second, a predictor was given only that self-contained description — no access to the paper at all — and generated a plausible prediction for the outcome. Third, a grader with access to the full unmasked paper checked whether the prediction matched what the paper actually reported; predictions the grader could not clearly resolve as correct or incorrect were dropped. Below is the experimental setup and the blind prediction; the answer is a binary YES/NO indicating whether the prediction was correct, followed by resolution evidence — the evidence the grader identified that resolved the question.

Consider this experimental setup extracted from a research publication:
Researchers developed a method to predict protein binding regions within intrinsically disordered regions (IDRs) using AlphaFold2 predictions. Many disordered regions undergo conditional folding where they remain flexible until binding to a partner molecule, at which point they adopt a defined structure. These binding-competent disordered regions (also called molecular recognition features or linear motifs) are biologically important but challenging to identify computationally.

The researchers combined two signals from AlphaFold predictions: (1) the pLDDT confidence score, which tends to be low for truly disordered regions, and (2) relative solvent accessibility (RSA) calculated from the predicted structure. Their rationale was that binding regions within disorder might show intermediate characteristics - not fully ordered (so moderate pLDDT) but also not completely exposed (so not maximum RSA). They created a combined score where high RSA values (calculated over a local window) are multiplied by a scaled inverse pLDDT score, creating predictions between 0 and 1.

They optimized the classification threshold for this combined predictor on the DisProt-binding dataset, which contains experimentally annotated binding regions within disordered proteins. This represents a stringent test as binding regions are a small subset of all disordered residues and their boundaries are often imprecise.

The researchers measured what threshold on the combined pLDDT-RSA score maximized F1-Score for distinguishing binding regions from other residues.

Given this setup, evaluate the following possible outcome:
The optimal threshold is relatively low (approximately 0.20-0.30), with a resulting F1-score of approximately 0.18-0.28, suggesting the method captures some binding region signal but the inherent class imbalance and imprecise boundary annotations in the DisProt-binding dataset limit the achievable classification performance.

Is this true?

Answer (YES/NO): NO